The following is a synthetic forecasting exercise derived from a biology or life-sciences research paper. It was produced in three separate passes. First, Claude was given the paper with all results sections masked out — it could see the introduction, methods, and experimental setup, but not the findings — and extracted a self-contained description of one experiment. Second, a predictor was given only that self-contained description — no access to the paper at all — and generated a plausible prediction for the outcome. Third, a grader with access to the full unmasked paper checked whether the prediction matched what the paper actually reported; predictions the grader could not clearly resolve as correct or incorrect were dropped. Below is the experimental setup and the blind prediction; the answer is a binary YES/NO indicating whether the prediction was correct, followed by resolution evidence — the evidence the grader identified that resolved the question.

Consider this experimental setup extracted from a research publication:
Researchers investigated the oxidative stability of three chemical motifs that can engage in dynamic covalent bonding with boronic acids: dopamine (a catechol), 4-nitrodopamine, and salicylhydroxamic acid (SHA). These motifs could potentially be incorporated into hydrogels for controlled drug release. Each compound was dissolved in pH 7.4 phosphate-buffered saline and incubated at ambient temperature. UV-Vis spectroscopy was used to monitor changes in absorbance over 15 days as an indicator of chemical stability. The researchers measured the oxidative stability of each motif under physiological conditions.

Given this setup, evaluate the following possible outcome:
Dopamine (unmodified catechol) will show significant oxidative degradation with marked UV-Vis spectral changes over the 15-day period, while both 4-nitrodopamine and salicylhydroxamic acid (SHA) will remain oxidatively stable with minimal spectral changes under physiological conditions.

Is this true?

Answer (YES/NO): YES